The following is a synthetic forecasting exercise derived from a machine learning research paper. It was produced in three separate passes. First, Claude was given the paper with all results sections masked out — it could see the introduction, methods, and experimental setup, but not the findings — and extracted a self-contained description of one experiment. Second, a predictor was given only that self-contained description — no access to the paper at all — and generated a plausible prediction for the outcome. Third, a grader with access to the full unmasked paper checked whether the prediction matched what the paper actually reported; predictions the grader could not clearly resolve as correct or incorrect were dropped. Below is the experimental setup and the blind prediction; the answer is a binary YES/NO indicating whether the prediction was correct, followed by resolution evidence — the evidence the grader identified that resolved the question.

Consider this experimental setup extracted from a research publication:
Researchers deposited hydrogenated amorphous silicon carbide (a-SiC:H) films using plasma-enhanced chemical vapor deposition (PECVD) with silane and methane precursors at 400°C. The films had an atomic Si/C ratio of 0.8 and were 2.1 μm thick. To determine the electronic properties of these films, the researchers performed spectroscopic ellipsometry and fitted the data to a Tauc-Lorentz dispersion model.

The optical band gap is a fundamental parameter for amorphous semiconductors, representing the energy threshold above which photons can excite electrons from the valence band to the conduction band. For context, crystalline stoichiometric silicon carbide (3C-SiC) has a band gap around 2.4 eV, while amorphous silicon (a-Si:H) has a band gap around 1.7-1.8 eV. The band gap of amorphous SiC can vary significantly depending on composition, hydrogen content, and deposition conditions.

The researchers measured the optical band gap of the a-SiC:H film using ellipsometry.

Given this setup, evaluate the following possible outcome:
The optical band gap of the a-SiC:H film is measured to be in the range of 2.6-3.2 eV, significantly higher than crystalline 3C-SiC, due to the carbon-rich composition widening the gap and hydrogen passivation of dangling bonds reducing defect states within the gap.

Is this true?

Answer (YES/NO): NO